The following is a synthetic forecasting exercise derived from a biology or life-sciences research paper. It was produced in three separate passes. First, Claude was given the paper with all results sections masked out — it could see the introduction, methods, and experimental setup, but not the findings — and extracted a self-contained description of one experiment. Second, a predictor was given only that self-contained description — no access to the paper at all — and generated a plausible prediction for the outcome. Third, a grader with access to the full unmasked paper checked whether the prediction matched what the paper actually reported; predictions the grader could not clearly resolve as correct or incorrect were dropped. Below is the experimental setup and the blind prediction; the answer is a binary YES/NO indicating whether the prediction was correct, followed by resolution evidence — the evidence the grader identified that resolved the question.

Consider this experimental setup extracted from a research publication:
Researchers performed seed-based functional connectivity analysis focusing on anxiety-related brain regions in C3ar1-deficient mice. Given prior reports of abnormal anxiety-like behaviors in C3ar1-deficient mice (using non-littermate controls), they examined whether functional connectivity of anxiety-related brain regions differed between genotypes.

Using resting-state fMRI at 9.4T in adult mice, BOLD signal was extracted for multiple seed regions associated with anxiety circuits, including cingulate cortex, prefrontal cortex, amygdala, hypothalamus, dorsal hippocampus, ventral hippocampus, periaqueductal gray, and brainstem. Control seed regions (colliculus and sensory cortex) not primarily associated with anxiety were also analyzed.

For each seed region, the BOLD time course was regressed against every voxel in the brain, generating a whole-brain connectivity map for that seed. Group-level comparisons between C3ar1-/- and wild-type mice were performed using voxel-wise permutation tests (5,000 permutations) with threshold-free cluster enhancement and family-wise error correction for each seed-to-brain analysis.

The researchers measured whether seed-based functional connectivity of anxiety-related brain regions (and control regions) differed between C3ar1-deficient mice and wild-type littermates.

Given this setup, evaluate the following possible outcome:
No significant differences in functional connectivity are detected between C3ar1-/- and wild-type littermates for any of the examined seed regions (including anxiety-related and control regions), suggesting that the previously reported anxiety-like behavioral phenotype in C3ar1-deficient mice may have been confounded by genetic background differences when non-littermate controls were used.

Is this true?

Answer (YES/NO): NO